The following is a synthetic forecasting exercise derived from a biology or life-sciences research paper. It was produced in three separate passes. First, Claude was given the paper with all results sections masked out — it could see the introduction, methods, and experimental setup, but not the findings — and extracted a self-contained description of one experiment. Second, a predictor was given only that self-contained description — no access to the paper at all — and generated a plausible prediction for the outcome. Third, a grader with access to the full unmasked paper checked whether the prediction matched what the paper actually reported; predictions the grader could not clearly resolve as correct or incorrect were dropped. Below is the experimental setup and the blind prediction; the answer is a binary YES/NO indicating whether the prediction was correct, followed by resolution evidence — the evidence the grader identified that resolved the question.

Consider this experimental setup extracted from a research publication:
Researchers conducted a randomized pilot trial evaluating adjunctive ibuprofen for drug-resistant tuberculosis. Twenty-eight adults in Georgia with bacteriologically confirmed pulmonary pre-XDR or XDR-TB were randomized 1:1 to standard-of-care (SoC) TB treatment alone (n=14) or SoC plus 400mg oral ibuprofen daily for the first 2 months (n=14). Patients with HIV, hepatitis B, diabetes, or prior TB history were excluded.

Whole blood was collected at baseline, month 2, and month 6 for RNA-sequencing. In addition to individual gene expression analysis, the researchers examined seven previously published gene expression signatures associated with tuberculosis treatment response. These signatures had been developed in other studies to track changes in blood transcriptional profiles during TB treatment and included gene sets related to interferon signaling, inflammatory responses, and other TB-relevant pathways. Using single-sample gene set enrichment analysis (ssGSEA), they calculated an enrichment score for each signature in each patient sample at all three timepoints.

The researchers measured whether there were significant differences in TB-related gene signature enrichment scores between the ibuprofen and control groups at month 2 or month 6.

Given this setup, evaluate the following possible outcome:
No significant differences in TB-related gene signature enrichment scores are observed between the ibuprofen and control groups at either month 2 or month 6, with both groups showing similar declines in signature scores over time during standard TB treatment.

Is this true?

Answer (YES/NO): NO